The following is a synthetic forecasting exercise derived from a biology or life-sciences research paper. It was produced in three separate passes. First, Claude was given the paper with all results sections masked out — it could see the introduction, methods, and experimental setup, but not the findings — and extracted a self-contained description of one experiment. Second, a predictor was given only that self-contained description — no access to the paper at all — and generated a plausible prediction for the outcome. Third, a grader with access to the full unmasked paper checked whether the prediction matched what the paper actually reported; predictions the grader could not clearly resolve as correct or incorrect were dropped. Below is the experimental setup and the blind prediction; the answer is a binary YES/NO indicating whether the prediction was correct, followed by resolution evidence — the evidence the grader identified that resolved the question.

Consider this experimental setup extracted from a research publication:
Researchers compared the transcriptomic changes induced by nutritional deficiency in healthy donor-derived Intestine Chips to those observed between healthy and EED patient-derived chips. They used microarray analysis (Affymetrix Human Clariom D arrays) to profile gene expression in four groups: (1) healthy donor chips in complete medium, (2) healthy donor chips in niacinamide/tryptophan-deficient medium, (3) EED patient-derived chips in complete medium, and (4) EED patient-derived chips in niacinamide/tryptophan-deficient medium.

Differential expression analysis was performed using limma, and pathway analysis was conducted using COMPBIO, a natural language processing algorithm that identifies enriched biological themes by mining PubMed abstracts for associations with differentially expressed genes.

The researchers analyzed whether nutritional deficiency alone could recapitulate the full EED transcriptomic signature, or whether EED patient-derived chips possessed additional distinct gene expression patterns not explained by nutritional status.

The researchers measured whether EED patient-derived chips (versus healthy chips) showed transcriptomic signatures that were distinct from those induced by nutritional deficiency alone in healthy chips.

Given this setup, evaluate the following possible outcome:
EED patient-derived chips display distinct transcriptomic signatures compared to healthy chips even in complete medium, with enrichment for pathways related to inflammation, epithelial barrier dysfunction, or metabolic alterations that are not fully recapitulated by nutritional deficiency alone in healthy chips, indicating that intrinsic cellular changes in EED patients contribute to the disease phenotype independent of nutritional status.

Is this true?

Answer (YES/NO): YES